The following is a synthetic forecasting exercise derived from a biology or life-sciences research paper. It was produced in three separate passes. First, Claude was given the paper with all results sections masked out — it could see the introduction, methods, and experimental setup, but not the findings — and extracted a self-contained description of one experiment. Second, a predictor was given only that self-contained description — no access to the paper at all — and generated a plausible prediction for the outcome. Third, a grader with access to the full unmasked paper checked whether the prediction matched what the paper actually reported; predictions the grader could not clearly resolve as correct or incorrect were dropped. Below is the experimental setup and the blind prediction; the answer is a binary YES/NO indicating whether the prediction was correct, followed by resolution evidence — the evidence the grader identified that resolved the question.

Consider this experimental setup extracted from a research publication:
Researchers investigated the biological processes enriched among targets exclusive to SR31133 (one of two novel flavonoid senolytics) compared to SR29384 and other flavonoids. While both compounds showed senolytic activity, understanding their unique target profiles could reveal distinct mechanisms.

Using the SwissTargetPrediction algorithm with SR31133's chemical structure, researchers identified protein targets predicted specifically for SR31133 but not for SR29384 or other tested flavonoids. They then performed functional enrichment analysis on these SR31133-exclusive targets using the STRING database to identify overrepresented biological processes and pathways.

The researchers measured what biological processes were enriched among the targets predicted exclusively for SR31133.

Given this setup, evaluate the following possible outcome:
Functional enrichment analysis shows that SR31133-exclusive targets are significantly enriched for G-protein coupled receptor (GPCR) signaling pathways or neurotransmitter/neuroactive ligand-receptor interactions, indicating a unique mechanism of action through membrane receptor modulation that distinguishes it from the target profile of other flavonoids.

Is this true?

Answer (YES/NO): NO